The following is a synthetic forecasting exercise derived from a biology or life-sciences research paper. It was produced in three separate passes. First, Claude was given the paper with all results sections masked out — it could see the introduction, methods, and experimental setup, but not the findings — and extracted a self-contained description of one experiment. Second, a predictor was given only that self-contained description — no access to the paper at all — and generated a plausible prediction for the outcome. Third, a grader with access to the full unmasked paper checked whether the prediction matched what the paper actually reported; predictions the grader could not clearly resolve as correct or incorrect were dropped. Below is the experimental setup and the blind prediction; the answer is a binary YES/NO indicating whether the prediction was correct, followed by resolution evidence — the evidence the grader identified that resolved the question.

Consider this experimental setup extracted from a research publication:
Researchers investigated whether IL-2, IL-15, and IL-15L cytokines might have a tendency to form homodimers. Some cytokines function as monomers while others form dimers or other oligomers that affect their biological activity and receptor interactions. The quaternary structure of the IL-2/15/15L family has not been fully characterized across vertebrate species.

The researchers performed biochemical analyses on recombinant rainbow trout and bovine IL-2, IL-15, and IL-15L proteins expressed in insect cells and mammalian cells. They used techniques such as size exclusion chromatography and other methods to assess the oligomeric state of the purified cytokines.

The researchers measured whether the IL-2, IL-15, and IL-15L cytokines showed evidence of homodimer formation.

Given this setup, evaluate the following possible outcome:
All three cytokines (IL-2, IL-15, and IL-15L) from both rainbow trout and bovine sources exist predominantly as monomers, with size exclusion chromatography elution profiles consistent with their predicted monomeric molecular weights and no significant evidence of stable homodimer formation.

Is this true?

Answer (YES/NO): NO